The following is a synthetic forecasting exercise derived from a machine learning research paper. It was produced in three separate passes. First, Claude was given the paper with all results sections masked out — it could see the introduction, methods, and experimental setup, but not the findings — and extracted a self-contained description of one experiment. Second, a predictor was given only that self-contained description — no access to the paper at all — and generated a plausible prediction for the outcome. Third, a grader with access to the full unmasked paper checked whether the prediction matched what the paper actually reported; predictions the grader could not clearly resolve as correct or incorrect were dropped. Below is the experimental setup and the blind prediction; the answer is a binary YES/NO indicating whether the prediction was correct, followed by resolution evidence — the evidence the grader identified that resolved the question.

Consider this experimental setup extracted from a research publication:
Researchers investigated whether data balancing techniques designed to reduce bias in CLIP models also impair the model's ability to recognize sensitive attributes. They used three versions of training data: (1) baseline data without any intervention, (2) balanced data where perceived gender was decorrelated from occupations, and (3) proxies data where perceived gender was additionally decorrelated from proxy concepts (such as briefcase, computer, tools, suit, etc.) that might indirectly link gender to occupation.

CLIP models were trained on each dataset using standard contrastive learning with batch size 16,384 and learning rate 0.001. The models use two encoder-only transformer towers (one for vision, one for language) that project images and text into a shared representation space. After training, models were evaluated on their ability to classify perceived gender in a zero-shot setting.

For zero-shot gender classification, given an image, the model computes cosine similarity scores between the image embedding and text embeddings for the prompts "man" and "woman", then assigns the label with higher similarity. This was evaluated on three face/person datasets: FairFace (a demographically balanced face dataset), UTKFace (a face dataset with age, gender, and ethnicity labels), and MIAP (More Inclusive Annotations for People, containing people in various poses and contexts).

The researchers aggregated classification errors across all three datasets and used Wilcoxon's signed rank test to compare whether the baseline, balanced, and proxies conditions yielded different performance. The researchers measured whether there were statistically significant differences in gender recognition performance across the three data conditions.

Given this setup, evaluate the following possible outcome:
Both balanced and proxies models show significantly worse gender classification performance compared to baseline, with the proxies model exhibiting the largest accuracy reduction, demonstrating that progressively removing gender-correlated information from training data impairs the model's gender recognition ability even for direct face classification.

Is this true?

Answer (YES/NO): NO